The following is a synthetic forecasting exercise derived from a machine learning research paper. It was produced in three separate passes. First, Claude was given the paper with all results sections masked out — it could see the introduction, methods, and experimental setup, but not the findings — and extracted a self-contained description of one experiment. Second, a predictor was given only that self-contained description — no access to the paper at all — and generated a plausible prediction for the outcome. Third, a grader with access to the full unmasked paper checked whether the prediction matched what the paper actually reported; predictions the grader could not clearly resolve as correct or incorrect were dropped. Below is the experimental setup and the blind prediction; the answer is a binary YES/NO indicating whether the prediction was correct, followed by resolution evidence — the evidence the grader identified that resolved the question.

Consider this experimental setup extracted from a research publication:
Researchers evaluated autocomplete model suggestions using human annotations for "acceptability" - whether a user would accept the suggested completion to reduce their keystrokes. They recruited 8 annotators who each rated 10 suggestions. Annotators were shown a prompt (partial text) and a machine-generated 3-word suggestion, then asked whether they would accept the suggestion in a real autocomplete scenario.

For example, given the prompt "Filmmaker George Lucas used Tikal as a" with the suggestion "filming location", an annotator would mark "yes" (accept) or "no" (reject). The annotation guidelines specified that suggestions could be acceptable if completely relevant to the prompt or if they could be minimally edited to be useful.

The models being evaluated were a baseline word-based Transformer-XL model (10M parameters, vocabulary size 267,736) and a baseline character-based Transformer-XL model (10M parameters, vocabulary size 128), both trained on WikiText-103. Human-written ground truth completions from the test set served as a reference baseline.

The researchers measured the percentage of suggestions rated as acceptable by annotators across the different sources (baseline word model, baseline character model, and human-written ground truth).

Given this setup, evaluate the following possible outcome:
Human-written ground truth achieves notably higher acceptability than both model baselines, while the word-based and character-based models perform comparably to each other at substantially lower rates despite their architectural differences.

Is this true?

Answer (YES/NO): NO